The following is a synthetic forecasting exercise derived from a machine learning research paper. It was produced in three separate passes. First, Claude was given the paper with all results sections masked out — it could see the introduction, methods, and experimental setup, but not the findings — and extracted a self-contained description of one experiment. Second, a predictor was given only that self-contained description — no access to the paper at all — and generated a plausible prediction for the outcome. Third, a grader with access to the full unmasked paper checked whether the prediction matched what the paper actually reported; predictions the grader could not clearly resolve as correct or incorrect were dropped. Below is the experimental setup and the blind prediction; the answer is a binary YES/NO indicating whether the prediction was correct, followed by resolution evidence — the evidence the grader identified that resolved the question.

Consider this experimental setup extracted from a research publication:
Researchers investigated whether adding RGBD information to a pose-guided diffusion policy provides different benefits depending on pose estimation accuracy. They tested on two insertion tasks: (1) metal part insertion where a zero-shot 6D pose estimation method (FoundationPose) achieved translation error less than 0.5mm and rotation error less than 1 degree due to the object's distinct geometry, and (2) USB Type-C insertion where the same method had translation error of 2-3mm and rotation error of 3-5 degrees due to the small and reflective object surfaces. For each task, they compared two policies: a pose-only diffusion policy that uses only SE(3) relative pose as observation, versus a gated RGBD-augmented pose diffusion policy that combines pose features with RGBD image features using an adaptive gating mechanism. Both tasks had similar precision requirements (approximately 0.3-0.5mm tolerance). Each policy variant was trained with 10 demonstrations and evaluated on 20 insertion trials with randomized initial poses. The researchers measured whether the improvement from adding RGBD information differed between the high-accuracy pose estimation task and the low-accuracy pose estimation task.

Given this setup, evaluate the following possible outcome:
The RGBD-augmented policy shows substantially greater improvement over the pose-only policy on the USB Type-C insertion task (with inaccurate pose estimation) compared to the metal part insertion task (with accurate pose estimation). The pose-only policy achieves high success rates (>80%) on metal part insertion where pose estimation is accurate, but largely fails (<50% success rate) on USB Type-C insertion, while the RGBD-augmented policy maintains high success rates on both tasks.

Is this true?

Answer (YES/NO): YES